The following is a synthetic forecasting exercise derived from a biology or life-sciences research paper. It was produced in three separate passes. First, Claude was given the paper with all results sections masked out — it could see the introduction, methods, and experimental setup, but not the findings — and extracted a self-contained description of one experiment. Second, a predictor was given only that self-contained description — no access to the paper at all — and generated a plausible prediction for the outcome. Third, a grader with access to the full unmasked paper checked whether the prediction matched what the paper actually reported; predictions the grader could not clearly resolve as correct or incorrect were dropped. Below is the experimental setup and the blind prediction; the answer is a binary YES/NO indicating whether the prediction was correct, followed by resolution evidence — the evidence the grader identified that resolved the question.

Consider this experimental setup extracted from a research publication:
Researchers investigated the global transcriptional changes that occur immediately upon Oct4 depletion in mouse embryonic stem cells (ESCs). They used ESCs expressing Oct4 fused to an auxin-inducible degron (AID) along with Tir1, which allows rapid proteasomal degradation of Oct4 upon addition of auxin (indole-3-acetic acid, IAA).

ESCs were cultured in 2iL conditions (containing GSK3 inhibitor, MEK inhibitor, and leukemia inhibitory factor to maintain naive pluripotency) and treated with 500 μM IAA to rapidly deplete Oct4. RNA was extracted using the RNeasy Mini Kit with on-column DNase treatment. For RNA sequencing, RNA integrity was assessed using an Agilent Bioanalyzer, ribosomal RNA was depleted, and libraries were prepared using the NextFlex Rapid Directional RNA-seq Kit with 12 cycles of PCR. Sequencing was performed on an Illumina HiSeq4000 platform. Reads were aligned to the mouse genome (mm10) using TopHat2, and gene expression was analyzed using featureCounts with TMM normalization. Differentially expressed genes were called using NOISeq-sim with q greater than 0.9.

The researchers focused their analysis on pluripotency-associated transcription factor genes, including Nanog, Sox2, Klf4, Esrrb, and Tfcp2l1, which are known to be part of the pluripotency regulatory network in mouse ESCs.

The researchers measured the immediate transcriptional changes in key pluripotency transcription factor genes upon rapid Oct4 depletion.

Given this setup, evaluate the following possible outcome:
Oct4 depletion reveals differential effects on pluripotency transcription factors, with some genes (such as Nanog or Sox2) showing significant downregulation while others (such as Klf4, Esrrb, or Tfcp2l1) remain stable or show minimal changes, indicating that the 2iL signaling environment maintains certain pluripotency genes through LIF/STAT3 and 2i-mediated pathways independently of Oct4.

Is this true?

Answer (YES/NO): NO